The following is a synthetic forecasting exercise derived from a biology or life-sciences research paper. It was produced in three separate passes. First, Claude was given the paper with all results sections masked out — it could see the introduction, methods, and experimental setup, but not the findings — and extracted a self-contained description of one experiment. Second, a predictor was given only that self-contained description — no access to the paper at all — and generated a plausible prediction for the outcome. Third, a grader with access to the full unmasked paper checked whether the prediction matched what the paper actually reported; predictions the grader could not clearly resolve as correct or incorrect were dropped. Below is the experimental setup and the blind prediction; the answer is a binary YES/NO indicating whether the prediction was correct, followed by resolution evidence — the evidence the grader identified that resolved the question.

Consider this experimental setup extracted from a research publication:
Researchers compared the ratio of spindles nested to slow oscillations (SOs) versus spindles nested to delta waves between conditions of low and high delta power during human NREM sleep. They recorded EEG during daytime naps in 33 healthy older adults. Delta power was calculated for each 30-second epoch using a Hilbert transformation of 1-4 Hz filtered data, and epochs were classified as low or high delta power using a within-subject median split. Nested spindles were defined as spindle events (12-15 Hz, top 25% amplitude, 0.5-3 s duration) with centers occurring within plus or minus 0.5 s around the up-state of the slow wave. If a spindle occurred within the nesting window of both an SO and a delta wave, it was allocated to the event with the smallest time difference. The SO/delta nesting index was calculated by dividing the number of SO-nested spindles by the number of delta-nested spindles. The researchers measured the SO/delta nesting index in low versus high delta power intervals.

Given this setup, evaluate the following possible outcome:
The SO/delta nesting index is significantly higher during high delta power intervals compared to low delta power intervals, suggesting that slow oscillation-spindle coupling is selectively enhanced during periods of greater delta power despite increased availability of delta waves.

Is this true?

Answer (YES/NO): YES